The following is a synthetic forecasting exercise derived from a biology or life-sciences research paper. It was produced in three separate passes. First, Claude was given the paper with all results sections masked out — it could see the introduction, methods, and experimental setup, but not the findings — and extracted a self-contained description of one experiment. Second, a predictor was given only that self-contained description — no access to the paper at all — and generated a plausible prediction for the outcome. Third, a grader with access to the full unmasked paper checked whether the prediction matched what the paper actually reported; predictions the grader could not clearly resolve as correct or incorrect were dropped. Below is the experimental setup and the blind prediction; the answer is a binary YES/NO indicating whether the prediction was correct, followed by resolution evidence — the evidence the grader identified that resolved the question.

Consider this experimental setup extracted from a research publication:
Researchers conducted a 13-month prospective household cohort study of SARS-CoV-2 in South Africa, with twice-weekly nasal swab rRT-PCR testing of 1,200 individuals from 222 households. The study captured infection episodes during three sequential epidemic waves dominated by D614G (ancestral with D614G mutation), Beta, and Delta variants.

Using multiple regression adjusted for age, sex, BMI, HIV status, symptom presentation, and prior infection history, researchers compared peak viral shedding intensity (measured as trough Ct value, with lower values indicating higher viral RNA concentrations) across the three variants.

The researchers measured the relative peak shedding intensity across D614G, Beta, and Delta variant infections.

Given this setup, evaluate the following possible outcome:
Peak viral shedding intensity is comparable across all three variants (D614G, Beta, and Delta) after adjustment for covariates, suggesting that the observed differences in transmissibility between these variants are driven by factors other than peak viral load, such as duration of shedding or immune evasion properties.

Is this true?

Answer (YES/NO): NO